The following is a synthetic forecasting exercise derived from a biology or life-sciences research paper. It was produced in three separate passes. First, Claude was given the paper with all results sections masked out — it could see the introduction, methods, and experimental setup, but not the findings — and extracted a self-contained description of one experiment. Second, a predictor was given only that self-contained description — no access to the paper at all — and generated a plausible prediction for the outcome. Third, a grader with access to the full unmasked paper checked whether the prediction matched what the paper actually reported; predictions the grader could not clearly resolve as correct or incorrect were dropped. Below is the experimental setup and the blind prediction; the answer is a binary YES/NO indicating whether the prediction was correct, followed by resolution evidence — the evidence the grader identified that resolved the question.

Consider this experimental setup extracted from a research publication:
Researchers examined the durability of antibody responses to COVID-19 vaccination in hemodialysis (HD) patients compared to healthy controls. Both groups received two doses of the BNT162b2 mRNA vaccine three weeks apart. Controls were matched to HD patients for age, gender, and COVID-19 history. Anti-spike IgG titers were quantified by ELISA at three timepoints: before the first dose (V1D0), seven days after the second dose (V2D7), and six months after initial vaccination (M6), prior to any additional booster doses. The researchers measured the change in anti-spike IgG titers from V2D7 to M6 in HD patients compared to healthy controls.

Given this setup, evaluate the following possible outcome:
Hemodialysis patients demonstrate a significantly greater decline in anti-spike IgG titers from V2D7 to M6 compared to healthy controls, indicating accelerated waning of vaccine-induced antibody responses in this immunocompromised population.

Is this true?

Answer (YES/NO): NO